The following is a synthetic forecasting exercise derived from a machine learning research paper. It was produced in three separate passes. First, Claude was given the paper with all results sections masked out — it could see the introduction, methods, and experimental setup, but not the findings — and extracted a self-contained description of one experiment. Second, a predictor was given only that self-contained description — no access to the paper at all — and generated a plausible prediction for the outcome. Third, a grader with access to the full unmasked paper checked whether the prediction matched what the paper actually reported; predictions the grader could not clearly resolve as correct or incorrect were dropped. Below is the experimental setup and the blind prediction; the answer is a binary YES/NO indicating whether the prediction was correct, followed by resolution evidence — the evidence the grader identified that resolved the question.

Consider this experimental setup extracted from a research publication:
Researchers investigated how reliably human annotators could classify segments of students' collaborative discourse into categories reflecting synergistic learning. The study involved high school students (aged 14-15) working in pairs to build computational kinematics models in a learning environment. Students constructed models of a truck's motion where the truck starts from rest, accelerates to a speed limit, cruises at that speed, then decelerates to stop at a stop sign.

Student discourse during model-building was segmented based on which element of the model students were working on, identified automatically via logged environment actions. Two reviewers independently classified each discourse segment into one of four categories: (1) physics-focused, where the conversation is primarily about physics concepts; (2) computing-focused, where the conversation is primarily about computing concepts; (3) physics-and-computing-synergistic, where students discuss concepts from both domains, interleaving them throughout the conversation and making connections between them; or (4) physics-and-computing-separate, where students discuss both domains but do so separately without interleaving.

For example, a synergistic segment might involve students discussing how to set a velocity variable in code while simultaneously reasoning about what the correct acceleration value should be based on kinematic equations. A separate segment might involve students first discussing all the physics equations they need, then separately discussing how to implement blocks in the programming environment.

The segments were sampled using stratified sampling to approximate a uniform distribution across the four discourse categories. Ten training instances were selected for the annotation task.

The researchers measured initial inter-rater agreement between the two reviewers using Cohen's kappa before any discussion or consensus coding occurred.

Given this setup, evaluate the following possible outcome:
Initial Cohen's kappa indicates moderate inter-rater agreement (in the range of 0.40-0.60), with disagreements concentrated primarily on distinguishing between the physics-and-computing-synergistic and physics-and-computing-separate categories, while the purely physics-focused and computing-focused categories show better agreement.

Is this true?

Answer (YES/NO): NO